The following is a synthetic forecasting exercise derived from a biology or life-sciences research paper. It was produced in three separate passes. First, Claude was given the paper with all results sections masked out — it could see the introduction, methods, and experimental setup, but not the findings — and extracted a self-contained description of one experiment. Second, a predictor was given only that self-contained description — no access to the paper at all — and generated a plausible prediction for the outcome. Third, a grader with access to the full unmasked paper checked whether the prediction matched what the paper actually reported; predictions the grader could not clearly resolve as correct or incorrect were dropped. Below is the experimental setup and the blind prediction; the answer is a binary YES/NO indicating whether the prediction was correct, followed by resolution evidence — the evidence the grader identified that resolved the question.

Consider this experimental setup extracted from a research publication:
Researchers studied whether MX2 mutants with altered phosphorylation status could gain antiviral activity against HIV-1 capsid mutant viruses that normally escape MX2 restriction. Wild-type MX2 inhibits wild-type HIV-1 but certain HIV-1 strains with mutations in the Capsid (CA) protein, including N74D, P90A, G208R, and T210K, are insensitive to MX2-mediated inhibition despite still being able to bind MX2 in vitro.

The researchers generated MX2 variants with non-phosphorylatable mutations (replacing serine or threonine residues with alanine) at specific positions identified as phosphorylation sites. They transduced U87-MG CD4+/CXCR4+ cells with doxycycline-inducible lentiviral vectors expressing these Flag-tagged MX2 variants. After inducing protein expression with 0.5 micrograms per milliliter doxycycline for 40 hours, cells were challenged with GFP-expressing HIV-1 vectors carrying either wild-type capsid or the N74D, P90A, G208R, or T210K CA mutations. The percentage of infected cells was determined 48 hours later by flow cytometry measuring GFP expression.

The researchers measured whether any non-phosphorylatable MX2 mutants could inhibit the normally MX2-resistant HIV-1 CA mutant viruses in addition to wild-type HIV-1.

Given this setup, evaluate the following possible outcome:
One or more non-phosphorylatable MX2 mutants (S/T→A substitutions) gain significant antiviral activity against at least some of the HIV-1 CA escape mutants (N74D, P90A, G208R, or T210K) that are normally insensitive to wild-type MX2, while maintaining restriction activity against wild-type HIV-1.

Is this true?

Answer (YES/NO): NO